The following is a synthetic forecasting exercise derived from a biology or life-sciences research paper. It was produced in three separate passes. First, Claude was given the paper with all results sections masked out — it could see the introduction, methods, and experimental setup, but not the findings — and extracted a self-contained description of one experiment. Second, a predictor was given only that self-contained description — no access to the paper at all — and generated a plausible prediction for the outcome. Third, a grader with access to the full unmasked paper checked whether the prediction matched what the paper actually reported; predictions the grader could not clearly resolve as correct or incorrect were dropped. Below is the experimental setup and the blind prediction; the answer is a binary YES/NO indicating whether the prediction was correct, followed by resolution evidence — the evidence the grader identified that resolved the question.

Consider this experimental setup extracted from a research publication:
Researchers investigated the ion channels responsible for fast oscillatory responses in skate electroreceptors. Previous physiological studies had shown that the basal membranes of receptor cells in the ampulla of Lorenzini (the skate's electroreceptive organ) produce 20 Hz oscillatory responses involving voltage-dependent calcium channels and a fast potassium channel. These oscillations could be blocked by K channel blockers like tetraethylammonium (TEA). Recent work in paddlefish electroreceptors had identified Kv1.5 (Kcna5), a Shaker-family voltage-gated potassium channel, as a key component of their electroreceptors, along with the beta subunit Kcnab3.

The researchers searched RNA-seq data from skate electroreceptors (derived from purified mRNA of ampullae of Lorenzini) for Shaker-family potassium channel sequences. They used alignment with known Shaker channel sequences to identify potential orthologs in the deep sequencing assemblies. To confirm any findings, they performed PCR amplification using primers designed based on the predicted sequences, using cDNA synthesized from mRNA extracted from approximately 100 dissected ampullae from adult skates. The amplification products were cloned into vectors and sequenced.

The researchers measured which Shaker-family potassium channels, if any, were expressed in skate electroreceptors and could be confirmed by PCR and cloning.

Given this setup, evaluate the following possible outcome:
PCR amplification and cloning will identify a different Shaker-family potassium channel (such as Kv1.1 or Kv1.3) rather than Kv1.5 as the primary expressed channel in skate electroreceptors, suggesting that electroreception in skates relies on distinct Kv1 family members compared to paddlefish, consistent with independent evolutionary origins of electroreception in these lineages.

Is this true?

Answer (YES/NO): YES